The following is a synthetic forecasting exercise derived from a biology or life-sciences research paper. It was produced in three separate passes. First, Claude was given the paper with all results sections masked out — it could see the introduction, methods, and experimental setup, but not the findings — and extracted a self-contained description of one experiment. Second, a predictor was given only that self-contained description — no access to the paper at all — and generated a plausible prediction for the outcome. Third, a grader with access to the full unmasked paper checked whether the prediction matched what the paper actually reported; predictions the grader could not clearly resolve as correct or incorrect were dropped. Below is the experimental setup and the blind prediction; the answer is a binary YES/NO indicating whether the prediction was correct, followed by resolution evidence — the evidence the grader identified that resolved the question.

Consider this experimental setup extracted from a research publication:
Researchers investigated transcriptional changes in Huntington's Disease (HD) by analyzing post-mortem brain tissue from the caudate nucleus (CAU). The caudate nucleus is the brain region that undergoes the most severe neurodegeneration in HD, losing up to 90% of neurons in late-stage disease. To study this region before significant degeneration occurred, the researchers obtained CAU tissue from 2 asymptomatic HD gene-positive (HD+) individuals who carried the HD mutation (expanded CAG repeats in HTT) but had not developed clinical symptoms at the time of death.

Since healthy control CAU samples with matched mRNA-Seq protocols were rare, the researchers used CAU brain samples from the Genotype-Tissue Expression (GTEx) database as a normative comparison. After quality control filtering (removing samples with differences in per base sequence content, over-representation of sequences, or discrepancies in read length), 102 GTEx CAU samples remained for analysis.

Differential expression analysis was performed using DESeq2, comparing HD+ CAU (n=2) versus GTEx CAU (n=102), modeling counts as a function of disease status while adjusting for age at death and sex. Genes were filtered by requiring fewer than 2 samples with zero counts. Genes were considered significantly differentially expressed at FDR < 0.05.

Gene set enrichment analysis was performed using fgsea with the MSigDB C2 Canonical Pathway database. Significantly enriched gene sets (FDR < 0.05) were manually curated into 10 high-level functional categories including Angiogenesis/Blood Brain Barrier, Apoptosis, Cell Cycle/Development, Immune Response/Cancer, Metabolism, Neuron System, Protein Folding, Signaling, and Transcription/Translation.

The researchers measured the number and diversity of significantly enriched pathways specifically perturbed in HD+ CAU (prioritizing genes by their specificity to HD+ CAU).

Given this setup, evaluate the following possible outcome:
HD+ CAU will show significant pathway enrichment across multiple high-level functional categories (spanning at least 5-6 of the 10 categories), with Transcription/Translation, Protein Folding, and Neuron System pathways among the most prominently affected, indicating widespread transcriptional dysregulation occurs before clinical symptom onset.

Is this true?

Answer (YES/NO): NO